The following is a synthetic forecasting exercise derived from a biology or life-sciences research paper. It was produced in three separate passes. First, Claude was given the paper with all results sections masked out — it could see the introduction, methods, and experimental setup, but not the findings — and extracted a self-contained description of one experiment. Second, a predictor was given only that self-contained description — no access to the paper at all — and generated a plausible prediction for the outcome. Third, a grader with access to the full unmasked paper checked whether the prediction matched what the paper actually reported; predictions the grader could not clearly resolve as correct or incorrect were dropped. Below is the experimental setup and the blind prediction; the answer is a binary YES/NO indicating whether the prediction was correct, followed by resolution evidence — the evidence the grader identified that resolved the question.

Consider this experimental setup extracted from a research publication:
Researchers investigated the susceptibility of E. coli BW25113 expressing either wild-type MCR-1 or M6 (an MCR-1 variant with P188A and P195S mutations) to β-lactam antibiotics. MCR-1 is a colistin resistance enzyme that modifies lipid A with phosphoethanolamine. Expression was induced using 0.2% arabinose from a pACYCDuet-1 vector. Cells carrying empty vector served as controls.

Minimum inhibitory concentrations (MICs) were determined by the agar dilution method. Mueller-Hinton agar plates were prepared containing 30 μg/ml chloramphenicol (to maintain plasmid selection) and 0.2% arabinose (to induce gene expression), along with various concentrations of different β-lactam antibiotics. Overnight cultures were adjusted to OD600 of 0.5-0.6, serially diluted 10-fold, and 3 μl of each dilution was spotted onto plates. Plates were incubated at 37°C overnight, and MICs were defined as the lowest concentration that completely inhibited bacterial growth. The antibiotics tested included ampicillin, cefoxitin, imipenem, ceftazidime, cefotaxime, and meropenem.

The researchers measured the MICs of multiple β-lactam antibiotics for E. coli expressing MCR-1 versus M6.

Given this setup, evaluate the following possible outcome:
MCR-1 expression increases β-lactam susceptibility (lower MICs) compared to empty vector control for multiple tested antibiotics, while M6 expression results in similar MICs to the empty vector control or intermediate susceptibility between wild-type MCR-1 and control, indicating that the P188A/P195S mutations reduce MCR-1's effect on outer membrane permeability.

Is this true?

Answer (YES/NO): NO